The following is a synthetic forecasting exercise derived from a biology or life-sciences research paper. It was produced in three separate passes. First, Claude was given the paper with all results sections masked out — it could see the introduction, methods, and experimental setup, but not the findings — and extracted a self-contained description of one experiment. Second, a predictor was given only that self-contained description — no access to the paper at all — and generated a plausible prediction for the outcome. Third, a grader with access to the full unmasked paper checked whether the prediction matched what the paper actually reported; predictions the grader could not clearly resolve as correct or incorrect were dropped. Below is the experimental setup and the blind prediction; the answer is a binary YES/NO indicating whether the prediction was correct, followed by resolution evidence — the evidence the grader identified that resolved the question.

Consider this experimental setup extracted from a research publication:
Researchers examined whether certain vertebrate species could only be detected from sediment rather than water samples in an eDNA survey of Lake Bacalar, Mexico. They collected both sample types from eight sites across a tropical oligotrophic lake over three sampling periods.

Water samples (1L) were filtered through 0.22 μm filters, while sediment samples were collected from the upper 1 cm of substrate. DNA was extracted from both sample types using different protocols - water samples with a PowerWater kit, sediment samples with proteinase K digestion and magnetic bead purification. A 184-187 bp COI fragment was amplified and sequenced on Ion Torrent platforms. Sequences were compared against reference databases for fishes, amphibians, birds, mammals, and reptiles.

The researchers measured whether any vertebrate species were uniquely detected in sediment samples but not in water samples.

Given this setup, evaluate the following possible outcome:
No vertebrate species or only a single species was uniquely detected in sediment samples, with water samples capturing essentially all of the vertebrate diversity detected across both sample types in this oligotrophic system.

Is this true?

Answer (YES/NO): NO